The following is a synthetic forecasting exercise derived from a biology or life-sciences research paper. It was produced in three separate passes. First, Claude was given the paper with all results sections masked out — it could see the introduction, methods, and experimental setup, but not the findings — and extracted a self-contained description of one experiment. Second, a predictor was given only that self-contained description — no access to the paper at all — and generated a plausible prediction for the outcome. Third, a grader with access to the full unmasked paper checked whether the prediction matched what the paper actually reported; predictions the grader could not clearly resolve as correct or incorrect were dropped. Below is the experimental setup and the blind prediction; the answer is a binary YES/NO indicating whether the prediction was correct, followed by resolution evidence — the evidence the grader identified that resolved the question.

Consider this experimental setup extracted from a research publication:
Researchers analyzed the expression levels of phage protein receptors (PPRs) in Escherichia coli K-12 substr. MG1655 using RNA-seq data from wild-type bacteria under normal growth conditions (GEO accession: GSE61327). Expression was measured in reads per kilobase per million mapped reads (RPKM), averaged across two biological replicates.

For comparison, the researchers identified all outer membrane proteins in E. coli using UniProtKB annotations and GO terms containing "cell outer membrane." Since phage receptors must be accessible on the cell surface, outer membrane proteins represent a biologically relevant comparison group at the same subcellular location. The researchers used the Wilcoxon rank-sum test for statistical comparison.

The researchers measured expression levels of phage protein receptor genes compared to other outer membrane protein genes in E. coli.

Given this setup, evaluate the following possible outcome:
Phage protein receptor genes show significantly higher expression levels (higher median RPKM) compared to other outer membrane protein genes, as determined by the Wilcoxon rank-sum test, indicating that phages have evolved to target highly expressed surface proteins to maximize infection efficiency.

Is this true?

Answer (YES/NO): YES